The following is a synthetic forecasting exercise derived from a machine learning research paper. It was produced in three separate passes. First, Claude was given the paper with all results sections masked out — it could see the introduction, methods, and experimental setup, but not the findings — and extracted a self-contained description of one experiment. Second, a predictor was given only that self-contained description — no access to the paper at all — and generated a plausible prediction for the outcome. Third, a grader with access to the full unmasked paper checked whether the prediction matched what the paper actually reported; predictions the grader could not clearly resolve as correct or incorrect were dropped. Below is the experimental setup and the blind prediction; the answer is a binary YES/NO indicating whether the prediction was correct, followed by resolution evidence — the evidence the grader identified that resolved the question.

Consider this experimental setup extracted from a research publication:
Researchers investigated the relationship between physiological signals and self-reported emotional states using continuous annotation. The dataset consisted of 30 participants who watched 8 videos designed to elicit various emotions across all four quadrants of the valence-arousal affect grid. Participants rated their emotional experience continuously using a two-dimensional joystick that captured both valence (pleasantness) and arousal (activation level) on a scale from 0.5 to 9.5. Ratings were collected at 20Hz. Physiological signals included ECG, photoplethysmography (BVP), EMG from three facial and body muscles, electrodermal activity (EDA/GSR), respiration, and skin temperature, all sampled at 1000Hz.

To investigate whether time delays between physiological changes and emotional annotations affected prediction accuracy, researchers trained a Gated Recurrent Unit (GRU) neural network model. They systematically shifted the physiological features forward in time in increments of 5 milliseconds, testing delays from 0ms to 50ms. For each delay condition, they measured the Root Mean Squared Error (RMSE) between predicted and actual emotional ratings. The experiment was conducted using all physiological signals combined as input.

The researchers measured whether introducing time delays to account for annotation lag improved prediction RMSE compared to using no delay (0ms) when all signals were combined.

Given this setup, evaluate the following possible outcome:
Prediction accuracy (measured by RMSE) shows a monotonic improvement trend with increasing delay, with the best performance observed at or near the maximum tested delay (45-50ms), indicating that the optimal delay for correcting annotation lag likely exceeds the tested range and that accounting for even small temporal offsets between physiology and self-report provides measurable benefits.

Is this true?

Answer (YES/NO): NO